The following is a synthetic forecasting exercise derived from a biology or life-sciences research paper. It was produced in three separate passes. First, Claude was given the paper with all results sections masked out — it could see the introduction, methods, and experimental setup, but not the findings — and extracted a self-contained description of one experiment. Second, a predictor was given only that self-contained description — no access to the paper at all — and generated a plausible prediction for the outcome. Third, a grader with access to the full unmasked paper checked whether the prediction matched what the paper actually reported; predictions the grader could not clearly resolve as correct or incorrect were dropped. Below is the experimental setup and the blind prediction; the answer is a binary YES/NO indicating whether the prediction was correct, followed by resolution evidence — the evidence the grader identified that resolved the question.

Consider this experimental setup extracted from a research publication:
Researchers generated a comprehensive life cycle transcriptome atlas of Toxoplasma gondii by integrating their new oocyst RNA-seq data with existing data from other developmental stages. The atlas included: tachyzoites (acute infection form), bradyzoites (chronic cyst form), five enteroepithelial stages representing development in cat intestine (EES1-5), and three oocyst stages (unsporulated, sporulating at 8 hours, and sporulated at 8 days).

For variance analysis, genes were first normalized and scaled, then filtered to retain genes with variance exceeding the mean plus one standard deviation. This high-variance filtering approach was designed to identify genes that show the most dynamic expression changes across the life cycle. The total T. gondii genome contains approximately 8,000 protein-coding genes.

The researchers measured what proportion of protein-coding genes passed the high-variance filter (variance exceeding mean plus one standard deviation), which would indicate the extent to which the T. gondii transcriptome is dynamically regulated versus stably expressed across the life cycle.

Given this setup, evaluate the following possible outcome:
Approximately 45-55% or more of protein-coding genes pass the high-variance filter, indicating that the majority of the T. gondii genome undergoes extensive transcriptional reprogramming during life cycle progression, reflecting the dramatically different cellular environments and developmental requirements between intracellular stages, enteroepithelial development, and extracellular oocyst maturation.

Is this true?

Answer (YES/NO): NO